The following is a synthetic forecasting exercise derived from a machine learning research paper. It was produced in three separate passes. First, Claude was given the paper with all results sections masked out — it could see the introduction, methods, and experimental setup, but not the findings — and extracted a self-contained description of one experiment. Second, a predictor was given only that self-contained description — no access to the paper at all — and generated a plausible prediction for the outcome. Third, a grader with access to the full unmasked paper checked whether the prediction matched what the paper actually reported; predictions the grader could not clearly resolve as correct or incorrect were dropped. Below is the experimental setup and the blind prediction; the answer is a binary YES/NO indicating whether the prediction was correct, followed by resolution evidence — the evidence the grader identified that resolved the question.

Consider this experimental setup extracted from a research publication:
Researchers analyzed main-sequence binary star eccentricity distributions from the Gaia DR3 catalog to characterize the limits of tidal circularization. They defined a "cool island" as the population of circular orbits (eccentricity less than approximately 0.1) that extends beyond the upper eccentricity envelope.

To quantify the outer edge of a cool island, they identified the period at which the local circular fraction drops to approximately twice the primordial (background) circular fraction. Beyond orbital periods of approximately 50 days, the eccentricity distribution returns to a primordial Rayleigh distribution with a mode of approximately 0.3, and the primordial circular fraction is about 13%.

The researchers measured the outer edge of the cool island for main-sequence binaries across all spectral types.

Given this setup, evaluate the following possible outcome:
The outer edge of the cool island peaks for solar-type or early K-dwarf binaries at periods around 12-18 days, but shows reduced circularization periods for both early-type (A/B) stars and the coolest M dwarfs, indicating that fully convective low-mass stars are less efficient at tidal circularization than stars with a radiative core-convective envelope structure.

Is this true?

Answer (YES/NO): NO